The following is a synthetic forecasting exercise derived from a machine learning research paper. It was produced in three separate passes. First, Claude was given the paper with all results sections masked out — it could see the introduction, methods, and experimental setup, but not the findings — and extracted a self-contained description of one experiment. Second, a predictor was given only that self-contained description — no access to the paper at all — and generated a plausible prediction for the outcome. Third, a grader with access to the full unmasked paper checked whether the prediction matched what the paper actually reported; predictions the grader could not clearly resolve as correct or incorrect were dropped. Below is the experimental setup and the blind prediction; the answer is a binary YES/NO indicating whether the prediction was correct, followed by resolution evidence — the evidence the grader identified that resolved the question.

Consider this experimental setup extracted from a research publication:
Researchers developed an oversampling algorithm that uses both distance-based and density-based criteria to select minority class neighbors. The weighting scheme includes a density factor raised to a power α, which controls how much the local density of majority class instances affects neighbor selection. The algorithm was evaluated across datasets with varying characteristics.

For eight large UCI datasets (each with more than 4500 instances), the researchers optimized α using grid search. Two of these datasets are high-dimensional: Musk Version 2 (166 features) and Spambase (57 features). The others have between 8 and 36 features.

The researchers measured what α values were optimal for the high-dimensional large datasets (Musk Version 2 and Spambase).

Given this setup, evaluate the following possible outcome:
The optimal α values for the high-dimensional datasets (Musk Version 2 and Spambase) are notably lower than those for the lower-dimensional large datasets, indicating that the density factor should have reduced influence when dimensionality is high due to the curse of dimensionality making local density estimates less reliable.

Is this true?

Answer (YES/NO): NO